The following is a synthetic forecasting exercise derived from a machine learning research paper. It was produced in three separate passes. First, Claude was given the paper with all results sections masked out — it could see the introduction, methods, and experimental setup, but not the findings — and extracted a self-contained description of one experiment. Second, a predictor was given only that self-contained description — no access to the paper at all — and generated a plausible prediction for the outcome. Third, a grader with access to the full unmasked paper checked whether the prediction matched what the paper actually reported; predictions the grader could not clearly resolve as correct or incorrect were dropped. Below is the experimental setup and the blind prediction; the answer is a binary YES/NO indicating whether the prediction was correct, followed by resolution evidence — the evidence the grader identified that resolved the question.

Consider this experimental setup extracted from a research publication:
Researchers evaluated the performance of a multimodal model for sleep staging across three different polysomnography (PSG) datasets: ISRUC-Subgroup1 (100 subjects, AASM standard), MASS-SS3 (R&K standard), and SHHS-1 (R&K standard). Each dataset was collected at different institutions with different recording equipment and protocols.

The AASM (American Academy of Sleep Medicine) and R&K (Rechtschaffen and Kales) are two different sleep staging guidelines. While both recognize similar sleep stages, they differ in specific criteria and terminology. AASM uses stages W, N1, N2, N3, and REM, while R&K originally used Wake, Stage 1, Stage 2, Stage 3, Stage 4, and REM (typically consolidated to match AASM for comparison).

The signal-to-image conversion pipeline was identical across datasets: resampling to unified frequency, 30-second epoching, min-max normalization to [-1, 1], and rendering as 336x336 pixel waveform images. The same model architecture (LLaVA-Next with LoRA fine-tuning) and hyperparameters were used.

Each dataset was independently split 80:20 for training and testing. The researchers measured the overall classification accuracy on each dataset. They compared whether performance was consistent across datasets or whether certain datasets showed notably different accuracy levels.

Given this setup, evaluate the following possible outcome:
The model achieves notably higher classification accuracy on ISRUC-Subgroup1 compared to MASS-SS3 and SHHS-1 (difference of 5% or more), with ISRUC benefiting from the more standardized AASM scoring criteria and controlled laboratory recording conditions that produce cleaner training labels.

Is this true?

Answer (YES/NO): NO